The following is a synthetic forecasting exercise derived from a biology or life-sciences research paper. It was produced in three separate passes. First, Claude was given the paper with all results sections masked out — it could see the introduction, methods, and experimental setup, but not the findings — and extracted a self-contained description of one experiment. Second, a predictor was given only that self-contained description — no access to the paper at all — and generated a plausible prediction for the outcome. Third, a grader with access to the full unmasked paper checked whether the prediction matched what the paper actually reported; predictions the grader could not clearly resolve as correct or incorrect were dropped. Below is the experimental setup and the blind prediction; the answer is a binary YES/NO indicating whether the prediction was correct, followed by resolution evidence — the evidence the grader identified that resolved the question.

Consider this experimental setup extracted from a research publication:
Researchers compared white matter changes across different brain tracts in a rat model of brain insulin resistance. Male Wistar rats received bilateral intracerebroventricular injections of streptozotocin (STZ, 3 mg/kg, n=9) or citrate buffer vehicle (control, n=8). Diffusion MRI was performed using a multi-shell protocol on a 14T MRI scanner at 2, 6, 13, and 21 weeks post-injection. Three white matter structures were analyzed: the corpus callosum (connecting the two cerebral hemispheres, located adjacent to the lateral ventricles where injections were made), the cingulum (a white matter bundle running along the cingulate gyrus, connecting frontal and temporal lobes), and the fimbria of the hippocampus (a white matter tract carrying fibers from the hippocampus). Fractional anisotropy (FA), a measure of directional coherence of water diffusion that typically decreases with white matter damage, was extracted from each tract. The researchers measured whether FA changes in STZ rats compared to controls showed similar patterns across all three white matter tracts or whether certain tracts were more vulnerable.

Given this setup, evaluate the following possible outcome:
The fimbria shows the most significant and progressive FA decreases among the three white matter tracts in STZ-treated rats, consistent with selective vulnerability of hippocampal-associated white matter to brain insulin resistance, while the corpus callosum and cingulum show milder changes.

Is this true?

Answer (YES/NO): NO